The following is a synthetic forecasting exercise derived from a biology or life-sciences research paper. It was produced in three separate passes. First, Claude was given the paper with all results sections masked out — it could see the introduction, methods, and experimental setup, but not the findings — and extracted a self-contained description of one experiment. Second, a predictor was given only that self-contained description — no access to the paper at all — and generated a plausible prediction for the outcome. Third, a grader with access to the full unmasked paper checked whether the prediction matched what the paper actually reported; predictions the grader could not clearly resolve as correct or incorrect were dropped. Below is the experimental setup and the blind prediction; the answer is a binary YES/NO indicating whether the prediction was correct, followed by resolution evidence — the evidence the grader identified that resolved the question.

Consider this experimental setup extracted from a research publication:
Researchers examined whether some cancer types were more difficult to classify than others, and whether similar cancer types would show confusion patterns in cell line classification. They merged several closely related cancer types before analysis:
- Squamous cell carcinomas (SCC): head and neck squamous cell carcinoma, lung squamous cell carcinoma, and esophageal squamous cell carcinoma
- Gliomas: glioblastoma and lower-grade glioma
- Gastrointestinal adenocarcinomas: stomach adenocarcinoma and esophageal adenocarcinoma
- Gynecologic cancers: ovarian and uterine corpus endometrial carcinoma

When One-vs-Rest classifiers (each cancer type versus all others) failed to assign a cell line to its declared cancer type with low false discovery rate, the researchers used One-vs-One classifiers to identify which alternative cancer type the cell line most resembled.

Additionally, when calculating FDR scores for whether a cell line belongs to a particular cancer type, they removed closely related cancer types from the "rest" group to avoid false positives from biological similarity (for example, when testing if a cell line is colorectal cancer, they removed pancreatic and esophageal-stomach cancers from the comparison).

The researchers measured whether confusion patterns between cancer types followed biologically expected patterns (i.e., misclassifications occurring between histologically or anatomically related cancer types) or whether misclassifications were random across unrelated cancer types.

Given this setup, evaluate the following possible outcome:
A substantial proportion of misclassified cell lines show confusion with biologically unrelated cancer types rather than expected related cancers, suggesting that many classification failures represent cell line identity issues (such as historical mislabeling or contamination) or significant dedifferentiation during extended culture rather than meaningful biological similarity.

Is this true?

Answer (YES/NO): YES